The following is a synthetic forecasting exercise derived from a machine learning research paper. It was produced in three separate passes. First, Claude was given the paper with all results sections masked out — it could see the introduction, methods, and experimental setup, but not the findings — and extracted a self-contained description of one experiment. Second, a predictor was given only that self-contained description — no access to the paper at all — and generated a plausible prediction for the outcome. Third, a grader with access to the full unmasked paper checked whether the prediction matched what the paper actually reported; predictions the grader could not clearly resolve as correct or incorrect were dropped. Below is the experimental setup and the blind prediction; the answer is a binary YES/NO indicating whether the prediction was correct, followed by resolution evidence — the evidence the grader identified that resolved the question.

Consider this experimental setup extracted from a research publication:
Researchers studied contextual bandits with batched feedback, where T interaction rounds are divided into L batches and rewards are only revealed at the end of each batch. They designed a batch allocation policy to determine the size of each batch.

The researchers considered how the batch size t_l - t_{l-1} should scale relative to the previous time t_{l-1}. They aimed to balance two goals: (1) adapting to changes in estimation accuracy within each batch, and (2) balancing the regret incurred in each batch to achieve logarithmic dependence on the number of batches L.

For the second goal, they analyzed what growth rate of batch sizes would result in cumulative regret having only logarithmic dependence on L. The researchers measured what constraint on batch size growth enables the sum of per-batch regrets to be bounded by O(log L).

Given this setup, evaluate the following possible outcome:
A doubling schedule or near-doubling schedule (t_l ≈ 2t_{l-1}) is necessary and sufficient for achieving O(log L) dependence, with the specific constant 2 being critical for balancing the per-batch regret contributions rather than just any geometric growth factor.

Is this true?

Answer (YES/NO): NO